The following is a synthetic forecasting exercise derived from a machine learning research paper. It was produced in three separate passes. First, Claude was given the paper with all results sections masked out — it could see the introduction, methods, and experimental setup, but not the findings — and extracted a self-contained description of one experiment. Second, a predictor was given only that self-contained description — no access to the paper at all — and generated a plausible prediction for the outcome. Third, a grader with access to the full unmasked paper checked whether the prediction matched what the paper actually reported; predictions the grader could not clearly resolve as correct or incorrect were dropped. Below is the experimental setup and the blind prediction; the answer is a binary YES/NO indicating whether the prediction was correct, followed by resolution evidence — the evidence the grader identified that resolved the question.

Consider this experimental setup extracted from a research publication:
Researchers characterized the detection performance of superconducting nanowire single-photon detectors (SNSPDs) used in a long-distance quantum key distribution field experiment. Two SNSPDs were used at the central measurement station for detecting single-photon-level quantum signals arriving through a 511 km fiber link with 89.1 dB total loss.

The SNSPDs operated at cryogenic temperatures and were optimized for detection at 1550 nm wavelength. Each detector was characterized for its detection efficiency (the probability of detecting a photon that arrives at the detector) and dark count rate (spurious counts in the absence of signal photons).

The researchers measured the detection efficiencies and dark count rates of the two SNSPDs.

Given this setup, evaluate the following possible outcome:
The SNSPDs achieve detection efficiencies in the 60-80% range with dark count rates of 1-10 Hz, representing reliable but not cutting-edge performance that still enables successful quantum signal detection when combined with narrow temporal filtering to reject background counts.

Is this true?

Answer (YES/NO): NO